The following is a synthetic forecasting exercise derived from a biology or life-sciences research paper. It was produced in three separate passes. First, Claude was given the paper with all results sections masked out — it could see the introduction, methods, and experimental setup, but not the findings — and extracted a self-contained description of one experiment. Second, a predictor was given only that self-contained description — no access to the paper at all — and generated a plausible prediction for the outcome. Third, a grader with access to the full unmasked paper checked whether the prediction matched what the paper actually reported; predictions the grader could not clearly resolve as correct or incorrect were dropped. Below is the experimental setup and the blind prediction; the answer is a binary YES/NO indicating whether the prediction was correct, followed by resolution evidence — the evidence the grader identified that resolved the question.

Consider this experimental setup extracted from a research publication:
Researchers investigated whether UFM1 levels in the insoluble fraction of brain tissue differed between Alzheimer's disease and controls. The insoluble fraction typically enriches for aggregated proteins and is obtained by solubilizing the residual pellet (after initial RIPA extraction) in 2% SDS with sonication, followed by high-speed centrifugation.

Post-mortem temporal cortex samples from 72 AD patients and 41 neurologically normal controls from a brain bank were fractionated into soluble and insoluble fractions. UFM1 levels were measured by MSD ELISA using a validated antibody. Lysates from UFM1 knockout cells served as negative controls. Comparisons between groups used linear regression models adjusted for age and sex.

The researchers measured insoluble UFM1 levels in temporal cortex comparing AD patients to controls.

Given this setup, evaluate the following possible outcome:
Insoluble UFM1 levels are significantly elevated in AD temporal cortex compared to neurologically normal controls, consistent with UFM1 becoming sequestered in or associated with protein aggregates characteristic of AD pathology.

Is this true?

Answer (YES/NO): NO